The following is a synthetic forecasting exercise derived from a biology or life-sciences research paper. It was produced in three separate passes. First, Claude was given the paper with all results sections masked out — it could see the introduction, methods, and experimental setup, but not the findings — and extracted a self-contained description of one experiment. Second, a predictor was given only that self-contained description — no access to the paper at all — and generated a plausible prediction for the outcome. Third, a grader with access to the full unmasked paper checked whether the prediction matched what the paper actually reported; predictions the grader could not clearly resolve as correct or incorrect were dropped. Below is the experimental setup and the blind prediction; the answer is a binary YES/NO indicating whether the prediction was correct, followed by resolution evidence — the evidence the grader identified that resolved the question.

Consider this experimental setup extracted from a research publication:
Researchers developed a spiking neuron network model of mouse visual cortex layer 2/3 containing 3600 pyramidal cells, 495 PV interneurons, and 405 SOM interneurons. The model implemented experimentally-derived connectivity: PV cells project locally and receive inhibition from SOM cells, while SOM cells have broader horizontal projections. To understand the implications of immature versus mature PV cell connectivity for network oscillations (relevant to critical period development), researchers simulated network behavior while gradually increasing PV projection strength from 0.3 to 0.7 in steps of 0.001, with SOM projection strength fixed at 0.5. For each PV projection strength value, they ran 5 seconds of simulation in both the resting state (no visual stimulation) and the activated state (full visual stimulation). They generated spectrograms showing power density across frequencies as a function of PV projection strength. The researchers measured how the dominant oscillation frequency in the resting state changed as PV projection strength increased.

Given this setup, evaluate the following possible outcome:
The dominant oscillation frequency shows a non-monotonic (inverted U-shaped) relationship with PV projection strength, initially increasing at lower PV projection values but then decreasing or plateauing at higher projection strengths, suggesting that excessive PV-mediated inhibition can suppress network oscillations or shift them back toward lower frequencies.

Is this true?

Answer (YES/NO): NO